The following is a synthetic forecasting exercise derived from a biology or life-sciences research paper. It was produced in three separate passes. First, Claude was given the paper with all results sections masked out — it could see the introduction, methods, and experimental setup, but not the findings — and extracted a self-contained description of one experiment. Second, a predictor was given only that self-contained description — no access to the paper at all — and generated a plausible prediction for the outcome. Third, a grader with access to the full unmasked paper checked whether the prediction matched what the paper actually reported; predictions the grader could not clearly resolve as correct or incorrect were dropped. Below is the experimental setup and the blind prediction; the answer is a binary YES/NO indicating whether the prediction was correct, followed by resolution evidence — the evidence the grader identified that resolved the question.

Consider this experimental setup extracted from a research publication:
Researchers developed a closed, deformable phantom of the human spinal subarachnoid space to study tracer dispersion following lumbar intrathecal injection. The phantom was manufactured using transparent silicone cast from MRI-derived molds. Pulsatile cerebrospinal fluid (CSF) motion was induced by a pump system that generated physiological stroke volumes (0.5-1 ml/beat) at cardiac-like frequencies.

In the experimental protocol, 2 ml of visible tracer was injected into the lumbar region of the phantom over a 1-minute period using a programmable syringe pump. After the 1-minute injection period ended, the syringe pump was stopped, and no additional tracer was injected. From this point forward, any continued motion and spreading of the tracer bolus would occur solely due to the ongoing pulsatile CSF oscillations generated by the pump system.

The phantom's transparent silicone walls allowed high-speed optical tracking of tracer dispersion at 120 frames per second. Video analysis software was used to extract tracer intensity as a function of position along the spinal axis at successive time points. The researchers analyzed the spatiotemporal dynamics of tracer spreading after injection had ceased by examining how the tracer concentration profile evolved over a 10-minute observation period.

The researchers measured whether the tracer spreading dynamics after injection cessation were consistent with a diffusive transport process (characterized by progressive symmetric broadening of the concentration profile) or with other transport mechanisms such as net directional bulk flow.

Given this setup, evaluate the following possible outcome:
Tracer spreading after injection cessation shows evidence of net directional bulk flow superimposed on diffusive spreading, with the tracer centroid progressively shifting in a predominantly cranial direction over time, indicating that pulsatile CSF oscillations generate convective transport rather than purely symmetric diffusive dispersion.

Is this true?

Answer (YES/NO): NO